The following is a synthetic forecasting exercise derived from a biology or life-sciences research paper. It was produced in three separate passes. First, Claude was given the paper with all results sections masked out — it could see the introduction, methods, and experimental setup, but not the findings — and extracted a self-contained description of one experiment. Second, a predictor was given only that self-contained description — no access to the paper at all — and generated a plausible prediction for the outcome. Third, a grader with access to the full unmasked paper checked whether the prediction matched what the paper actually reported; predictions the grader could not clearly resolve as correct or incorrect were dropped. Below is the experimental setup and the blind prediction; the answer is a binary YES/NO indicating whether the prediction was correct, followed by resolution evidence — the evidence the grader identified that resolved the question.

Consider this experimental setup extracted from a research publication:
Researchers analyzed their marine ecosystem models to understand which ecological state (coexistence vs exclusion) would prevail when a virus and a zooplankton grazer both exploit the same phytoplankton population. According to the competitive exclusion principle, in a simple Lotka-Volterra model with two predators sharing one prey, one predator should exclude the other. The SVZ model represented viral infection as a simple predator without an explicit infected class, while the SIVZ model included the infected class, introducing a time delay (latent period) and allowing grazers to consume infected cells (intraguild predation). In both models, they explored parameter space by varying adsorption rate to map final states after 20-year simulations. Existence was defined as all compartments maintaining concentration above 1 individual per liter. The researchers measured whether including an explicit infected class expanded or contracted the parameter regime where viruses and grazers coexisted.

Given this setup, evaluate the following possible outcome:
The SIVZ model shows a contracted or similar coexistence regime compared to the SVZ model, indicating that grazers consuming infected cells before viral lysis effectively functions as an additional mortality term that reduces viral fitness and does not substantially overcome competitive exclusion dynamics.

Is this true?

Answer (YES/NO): NO